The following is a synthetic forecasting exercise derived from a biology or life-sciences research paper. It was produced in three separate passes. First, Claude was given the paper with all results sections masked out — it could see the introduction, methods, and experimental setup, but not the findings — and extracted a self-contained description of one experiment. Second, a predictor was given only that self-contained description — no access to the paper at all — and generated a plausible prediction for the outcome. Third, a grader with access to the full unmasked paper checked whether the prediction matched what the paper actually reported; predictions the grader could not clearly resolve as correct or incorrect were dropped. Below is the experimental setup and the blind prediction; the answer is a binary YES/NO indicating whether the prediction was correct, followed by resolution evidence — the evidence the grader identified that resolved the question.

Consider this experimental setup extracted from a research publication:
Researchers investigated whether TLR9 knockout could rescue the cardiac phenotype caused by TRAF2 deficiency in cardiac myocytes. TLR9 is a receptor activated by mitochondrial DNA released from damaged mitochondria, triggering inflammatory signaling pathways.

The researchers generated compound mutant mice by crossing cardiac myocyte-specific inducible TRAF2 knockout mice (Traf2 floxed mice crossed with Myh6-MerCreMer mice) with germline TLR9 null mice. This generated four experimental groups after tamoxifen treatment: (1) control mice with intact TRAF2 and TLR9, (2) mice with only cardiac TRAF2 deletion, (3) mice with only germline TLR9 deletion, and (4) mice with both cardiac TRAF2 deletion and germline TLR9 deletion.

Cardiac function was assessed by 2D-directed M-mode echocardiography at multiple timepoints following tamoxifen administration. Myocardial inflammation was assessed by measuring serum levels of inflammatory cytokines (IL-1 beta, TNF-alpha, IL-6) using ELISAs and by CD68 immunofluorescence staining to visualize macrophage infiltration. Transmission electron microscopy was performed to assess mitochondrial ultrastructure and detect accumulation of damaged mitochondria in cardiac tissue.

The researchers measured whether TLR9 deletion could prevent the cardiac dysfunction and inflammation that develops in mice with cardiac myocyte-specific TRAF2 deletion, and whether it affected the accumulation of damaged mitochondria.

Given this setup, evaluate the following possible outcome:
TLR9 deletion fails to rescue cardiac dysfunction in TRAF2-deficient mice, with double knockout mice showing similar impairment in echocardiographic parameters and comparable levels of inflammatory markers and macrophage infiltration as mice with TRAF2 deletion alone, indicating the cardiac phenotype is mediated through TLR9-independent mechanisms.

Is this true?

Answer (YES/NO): NO